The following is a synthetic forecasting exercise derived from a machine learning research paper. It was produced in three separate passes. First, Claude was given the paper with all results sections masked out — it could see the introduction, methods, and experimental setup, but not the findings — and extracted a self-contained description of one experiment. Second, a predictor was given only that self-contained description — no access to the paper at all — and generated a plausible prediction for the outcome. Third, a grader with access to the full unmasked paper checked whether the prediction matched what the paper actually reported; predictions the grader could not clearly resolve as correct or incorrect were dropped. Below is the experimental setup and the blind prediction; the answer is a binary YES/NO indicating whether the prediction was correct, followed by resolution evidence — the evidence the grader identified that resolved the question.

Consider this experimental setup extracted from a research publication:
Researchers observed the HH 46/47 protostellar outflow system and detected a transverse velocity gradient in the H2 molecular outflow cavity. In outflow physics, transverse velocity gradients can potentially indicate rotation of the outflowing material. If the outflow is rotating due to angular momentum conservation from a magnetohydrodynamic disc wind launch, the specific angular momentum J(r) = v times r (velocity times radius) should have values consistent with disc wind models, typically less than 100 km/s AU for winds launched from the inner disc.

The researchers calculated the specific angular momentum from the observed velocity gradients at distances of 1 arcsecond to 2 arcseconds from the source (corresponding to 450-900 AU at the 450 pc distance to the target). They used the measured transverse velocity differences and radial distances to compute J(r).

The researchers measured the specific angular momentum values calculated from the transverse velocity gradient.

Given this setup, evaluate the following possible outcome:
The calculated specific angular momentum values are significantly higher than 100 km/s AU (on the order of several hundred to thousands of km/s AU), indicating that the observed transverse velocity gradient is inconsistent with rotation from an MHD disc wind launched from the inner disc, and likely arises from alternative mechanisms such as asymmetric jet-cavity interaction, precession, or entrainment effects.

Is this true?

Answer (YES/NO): YES